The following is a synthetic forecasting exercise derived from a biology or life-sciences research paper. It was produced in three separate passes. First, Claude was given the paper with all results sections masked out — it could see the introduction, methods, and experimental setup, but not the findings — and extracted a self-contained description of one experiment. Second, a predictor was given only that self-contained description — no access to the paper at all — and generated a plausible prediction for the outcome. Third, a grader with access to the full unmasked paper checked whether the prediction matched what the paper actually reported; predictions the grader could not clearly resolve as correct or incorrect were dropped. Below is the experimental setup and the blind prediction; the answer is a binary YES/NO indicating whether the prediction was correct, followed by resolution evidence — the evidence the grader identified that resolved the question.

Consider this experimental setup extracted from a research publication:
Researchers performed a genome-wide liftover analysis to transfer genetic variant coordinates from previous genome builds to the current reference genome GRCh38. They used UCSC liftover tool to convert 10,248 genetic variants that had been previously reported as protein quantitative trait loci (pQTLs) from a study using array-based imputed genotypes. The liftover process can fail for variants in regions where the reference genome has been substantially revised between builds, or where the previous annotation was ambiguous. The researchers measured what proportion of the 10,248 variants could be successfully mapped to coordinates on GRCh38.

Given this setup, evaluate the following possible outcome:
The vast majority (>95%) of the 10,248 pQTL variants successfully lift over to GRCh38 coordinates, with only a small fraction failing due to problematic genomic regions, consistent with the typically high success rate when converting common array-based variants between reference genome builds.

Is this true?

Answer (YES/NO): YES